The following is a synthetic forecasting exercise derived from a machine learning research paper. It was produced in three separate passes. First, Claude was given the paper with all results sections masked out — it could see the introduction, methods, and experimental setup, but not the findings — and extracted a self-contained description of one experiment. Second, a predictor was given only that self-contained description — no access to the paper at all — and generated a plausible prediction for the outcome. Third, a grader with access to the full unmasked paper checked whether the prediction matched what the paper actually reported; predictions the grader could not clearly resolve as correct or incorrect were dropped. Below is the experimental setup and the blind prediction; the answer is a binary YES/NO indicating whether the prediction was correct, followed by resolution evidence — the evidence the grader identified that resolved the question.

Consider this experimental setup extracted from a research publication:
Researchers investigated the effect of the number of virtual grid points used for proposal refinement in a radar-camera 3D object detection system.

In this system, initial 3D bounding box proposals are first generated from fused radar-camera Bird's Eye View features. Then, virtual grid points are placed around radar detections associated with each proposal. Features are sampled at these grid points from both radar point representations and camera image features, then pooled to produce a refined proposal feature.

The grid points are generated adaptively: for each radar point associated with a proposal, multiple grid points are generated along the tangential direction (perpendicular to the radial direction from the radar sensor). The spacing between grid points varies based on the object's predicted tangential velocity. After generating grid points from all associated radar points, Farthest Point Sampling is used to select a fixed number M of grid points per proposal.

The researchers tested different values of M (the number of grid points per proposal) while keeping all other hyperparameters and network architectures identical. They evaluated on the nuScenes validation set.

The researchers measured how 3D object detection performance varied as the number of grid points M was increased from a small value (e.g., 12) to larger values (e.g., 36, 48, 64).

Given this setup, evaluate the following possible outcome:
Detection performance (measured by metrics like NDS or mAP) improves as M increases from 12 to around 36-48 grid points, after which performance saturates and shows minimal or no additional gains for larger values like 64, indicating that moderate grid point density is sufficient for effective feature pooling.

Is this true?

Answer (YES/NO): NO